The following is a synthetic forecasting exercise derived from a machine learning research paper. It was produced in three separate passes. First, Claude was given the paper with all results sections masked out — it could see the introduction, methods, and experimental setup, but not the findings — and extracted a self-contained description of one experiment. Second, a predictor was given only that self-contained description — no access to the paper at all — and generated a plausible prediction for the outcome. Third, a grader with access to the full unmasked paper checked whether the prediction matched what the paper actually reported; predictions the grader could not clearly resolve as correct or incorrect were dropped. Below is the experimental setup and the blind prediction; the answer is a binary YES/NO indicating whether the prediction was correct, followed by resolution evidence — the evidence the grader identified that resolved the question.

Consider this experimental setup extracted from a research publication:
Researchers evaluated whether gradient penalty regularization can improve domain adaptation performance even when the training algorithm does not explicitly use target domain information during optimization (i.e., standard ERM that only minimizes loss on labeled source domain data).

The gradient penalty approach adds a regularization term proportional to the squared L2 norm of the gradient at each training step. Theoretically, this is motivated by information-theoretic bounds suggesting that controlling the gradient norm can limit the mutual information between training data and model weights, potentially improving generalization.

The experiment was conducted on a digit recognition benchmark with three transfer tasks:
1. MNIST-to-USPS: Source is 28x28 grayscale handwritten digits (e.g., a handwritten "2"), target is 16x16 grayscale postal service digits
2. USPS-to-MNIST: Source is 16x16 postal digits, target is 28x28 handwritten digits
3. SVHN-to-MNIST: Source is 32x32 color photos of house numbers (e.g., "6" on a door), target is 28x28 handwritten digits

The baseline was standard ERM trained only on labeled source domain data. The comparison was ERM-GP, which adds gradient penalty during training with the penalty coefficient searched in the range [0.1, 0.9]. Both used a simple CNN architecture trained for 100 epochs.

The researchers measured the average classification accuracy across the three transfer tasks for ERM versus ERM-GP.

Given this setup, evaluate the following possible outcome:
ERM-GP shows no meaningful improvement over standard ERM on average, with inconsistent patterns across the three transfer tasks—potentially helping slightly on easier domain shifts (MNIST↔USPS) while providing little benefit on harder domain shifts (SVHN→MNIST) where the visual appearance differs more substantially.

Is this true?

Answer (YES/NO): NO